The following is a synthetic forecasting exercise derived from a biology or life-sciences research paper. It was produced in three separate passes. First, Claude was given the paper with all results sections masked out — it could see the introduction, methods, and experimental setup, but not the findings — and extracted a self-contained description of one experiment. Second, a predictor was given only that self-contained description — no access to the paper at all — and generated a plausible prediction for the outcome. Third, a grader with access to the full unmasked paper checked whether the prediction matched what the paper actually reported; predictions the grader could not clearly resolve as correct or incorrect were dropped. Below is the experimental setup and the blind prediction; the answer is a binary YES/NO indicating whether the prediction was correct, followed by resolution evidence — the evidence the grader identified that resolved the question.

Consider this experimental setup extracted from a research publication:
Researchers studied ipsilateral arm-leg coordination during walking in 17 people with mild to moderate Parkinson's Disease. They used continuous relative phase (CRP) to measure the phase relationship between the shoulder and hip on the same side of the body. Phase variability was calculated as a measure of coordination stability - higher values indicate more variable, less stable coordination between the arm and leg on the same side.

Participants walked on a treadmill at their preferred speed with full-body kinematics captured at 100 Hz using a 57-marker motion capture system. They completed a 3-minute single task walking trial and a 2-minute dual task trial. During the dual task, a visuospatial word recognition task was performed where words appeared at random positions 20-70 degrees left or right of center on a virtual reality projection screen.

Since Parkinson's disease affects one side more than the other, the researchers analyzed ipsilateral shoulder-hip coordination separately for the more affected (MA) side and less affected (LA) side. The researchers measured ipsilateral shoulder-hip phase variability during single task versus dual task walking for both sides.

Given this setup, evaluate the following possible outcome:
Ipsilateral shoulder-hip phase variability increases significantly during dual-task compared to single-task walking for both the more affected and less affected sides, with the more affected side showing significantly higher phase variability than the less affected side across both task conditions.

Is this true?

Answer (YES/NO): NO